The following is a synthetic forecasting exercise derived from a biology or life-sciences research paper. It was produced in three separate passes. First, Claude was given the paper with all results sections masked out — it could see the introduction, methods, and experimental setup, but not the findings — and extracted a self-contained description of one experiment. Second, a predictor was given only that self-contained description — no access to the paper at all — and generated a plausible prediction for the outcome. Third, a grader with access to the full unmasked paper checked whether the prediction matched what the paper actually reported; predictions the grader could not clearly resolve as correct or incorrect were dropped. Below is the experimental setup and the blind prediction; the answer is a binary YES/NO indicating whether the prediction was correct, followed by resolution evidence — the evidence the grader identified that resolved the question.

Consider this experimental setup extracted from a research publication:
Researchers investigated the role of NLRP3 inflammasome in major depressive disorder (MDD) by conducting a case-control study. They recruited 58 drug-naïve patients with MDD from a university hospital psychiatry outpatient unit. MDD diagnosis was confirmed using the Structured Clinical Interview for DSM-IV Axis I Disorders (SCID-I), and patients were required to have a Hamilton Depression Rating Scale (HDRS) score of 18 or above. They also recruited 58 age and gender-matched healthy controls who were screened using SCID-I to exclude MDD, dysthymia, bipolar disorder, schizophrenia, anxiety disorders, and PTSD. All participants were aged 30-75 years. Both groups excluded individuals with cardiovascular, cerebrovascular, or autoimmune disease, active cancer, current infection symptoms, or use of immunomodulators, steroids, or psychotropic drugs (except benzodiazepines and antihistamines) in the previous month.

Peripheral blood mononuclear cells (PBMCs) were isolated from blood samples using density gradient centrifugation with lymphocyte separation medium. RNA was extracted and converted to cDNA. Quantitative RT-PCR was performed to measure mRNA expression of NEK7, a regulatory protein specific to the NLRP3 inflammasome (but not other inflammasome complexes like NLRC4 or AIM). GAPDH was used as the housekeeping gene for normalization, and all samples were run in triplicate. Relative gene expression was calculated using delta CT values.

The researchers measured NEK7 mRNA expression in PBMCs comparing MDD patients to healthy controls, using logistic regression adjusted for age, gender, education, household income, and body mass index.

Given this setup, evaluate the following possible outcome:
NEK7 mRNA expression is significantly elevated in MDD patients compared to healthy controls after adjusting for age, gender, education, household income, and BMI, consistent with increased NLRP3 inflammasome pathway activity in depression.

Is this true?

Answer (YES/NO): YES